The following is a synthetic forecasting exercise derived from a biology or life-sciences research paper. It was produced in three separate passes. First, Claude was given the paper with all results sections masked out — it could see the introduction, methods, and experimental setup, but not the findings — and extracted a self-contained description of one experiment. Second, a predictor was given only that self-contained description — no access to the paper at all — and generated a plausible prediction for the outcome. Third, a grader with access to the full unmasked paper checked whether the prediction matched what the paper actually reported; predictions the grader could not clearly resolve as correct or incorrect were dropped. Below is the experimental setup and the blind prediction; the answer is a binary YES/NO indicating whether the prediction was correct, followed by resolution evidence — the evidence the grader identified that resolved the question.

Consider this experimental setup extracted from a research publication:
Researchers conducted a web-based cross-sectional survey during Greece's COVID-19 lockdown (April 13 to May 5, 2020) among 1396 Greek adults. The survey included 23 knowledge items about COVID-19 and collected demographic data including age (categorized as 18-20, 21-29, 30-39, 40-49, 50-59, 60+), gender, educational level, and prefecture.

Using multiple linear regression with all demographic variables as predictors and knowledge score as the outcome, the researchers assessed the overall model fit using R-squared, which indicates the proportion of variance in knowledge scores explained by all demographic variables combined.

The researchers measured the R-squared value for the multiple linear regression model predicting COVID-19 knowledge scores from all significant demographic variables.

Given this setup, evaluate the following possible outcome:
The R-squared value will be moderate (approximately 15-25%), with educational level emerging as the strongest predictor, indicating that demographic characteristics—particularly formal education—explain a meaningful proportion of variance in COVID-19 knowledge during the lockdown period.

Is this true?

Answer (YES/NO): NO